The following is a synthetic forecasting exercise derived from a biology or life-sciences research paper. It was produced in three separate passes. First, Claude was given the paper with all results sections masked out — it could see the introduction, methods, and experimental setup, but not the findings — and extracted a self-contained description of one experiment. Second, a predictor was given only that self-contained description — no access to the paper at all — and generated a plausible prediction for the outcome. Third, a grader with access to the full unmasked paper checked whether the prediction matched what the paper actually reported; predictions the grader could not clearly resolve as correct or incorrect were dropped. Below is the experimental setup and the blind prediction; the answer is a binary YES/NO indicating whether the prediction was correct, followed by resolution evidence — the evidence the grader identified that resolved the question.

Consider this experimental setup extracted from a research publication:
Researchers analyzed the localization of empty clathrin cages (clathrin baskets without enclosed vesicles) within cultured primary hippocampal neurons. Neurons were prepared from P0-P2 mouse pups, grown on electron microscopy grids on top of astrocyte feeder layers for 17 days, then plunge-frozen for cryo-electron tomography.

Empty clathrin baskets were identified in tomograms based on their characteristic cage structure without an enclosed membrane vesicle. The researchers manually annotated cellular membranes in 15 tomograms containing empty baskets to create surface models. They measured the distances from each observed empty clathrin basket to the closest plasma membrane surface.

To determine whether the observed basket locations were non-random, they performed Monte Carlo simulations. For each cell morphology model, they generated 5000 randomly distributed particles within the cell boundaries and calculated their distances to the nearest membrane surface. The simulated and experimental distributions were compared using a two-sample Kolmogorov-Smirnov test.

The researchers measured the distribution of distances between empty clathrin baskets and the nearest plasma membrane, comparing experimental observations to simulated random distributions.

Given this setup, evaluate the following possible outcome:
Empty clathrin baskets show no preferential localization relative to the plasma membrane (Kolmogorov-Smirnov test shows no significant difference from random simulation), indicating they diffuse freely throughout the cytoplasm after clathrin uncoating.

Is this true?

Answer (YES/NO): NO